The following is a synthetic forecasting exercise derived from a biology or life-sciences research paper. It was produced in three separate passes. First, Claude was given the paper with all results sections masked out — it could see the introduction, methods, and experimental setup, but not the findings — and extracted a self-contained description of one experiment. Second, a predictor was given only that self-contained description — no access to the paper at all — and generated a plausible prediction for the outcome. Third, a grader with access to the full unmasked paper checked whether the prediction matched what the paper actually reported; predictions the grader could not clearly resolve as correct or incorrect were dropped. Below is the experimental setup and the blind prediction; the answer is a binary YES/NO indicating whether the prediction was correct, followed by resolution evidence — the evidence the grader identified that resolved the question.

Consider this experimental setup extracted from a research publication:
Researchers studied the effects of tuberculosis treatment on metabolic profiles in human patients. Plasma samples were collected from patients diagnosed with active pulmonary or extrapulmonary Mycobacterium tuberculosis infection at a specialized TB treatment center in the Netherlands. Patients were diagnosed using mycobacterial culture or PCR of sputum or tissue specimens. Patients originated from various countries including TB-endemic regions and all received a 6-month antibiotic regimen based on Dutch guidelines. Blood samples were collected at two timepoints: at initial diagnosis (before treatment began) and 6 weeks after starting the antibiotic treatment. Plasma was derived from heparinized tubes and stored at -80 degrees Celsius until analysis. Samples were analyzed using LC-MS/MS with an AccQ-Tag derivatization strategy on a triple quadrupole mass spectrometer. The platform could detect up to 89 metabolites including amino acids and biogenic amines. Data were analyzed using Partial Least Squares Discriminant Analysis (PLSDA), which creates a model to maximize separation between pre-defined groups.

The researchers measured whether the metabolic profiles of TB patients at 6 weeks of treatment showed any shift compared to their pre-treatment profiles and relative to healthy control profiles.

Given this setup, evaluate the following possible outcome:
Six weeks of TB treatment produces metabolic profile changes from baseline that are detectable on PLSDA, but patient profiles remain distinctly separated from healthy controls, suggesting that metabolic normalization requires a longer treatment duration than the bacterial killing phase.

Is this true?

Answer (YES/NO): YES